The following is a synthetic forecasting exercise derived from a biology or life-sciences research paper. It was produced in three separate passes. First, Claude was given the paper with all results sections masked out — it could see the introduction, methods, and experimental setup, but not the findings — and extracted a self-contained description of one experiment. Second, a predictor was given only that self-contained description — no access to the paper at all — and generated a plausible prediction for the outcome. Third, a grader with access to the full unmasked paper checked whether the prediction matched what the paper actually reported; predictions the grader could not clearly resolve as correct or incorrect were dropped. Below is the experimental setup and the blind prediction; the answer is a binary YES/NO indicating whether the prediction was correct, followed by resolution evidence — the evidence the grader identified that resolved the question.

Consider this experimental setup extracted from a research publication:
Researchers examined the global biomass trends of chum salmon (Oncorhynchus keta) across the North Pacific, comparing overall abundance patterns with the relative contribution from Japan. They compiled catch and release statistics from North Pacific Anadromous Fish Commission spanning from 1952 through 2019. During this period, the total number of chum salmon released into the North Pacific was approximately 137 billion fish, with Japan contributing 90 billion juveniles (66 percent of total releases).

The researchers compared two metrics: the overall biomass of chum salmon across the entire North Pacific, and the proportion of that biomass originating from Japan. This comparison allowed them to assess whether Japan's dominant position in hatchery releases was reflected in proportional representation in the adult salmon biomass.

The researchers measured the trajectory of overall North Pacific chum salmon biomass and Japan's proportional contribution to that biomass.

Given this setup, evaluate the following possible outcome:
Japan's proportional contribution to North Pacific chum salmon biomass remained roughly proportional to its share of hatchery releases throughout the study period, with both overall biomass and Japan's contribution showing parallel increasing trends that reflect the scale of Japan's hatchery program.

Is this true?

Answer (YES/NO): NO